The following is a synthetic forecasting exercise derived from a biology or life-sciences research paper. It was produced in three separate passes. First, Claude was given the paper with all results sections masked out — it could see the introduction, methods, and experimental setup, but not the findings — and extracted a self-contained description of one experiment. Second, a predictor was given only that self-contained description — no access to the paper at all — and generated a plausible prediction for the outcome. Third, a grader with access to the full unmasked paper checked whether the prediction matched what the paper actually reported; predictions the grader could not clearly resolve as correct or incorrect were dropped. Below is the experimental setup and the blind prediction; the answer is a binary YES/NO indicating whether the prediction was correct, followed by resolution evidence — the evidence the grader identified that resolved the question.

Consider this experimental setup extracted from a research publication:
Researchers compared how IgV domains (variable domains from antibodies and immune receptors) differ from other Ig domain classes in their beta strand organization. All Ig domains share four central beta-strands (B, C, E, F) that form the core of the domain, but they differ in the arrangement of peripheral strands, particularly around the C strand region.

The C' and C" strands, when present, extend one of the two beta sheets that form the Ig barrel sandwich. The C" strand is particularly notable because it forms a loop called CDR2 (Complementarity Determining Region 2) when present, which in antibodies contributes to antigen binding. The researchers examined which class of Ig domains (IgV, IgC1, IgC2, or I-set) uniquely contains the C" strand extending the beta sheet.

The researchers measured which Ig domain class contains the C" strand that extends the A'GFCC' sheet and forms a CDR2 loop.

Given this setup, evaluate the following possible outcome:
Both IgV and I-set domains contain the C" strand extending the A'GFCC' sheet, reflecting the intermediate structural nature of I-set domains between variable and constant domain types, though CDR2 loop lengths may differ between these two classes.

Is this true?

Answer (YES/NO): NO